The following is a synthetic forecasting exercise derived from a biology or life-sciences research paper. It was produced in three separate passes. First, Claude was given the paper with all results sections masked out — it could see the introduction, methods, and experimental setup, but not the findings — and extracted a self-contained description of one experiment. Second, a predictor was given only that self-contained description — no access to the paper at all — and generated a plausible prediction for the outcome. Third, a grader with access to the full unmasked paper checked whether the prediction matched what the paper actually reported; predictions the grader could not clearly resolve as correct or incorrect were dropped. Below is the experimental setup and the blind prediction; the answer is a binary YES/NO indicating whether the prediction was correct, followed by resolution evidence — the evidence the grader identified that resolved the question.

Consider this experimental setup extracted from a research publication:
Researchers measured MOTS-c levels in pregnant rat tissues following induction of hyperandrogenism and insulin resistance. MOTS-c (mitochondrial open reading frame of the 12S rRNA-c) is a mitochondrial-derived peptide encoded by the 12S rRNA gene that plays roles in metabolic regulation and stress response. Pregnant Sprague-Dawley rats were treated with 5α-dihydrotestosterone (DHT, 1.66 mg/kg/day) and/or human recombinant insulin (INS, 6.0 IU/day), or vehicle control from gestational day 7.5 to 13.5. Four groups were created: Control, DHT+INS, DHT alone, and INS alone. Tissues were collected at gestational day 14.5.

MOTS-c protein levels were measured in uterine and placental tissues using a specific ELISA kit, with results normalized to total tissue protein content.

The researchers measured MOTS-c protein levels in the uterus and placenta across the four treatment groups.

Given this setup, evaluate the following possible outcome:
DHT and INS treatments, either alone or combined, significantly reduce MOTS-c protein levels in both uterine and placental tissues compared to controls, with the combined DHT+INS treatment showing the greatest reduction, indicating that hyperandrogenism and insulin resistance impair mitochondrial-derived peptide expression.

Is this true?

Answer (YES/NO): NO